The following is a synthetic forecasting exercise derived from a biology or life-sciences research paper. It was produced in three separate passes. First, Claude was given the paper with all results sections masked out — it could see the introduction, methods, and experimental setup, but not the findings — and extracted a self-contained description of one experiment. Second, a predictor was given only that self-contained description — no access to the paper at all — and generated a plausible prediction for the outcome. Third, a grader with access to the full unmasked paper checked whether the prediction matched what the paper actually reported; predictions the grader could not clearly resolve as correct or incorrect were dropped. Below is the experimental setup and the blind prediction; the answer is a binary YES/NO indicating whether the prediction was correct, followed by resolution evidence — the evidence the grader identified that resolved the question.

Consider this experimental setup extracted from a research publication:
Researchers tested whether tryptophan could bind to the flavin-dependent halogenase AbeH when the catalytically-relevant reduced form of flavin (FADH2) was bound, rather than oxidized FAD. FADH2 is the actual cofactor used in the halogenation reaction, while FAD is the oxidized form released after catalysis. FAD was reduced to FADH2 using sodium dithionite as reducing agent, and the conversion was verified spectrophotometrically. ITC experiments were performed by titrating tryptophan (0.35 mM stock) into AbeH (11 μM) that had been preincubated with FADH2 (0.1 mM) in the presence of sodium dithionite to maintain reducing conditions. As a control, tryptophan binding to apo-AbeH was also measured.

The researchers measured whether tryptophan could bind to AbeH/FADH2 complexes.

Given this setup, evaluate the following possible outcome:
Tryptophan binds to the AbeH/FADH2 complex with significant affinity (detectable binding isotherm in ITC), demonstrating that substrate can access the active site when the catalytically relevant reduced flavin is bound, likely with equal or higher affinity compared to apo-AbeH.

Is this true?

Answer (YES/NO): NO